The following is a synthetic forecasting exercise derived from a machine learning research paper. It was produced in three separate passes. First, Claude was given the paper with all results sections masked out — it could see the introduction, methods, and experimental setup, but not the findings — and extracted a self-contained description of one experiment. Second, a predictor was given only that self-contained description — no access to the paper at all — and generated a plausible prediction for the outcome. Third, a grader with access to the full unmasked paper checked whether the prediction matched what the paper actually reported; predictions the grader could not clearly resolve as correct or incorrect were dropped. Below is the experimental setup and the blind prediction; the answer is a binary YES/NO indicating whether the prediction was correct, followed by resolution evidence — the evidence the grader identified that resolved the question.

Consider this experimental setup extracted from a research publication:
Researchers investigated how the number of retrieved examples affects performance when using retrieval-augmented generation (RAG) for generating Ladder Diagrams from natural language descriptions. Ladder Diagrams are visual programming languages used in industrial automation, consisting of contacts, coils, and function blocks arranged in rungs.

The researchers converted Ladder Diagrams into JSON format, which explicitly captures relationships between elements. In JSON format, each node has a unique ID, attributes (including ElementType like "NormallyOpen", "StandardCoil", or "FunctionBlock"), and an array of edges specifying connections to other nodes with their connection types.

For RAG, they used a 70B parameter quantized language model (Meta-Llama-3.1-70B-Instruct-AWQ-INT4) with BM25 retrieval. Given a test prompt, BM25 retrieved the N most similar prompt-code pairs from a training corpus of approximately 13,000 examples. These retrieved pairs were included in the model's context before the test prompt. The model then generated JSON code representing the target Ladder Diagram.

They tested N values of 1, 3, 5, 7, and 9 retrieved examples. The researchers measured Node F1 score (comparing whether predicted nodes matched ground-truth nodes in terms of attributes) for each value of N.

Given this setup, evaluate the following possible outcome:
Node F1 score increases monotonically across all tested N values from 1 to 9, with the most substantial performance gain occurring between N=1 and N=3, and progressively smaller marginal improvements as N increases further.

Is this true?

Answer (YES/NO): NO